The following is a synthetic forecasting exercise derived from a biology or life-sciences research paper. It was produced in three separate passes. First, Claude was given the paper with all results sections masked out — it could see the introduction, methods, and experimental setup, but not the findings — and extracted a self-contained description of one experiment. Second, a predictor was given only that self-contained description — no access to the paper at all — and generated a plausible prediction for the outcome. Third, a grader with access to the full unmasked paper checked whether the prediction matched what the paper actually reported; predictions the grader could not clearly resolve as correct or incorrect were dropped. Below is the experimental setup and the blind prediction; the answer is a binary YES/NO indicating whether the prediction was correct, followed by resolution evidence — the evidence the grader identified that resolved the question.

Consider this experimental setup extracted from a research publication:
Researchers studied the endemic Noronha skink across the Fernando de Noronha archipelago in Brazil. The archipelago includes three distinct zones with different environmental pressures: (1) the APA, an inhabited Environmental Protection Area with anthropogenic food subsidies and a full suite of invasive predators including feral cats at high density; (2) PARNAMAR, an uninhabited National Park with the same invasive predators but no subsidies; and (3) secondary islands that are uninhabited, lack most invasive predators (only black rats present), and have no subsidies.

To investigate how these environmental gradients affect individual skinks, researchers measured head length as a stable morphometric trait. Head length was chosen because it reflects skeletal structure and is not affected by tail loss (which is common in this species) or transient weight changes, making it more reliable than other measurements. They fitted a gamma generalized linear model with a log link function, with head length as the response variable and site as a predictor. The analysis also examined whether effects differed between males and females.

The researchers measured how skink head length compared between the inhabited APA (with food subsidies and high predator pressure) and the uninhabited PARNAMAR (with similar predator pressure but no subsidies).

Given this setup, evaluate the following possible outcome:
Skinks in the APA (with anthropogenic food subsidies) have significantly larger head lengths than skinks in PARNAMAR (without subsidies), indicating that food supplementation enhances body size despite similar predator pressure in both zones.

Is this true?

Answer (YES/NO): NO